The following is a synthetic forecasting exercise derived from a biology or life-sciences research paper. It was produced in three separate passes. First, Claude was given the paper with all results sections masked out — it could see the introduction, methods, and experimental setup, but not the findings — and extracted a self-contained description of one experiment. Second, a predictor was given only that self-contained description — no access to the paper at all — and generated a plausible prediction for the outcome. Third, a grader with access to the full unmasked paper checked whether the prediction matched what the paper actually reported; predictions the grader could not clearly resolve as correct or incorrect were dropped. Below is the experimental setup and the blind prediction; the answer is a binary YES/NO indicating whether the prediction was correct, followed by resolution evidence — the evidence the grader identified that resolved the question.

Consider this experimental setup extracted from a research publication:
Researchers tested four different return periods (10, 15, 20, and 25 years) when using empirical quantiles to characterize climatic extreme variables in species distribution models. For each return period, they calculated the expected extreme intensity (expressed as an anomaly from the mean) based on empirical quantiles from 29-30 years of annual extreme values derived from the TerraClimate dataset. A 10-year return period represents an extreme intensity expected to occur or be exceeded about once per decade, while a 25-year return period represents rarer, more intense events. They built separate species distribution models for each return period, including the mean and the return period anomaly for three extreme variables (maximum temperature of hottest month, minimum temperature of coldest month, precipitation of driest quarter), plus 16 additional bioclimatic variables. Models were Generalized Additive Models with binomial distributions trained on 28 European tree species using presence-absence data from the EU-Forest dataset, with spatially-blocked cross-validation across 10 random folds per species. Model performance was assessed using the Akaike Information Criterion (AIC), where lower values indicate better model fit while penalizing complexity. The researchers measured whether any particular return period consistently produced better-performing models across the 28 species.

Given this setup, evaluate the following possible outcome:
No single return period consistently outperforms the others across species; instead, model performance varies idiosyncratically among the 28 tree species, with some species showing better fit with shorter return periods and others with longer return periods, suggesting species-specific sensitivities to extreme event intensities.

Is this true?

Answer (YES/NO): NO